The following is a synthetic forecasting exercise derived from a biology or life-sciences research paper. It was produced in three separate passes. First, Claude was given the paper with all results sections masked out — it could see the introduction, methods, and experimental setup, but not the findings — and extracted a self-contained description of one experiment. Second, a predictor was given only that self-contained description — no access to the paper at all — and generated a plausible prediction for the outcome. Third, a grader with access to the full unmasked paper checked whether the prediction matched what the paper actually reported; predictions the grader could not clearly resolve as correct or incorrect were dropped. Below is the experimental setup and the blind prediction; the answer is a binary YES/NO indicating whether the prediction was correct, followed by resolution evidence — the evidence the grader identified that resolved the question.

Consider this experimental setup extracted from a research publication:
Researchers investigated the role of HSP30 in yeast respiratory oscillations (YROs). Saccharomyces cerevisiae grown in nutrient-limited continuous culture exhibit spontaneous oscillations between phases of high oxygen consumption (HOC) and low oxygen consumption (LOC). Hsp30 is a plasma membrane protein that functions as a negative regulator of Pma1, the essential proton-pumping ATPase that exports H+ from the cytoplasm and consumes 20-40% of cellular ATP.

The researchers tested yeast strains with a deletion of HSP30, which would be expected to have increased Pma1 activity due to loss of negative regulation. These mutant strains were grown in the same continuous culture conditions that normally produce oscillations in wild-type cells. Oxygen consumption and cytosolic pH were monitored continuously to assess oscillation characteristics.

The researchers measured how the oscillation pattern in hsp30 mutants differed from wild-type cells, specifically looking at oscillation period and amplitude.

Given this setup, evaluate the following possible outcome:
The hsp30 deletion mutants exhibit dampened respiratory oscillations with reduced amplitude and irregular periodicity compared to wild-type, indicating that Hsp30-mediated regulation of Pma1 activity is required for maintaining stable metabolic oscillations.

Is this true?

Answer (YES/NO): NO